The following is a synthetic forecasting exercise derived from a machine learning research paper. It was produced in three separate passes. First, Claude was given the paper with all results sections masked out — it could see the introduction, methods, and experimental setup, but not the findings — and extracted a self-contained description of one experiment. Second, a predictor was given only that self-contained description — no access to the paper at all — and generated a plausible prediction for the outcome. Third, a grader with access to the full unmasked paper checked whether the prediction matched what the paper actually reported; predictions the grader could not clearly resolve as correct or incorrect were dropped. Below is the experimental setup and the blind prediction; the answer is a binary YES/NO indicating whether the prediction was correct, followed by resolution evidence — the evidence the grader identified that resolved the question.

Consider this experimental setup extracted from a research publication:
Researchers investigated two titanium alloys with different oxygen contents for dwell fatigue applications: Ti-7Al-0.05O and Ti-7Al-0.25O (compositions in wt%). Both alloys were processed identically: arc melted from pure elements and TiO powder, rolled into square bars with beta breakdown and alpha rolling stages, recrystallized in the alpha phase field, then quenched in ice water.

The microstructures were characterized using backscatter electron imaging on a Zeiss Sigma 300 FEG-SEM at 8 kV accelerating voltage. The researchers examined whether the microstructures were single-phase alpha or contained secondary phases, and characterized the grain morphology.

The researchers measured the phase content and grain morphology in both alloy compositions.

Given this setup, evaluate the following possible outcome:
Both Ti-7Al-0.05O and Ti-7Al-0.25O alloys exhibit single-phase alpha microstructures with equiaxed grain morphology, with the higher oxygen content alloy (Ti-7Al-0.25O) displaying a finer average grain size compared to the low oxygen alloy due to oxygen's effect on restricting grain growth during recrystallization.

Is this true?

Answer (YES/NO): NO